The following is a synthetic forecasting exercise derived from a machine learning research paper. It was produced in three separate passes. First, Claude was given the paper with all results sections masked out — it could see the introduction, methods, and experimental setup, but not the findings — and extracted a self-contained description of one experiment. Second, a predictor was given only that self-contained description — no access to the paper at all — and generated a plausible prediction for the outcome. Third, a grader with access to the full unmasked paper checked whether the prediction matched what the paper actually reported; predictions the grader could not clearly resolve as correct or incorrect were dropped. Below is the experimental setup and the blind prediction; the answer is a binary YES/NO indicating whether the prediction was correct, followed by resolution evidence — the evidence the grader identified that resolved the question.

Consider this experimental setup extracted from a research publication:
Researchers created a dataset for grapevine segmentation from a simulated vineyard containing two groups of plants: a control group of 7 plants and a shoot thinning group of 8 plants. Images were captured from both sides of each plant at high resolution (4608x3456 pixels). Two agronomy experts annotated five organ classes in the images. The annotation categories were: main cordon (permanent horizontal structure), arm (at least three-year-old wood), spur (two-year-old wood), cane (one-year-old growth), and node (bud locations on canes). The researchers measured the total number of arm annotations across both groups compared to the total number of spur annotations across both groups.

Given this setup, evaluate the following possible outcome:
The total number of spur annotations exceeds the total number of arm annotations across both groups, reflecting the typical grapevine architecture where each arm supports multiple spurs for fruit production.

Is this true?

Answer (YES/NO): YES